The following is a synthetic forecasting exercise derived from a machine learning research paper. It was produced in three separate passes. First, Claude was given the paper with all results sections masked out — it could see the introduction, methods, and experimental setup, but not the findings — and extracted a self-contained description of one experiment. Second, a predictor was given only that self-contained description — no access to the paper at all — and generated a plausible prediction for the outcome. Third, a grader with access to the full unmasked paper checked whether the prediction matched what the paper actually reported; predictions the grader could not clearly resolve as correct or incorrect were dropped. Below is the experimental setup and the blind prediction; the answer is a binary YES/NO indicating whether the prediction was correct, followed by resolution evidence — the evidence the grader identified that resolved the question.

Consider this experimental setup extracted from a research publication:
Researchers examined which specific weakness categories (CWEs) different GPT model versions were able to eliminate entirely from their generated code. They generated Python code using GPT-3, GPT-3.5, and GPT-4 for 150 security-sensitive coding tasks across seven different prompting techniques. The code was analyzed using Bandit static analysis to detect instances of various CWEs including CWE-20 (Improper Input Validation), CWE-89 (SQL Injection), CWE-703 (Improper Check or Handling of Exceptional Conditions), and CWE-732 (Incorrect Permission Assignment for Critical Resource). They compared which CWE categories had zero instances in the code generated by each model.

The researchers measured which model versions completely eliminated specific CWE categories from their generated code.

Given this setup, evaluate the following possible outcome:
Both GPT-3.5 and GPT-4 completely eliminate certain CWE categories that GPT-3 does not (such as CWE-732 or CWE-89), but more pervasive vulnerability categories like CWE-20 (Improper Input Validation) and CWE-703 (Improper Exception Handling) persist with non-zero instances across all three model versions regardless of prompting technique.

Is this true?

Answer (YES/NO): NO